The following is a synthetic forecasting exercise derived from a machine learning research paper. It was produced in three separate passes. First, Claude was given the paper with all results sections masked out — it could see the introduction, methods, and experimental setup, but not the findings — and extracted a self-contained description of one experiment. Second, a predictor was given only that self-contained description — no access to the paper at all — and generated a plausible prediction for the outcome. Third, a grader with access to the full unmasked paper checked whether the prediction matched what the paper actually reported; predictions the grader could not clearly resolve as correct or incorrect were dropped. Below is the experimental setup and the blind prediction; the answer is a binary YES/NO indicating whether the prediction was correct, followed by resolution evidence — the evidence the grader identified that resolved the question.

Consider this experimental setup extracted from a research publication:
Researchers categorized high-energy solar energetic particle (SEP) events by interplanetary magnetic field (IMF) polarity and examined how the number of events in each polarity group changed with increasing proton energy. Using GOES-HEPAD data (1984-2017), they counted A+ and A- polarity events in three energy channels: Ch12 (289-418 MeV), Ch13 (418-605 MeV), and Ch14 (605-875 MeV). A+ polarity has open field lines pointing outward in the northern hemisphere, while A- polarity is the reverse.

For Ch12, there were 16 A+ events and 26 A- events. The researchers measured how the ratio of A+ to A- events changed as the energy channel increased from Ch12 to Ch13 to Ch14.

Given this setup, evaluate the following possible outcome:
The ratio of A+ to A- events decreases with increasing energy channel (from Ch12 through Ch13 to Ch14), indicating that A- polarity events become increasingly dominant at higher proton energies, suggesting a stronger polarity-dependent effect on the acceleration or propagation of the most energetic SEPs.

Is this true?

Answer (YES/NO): NO